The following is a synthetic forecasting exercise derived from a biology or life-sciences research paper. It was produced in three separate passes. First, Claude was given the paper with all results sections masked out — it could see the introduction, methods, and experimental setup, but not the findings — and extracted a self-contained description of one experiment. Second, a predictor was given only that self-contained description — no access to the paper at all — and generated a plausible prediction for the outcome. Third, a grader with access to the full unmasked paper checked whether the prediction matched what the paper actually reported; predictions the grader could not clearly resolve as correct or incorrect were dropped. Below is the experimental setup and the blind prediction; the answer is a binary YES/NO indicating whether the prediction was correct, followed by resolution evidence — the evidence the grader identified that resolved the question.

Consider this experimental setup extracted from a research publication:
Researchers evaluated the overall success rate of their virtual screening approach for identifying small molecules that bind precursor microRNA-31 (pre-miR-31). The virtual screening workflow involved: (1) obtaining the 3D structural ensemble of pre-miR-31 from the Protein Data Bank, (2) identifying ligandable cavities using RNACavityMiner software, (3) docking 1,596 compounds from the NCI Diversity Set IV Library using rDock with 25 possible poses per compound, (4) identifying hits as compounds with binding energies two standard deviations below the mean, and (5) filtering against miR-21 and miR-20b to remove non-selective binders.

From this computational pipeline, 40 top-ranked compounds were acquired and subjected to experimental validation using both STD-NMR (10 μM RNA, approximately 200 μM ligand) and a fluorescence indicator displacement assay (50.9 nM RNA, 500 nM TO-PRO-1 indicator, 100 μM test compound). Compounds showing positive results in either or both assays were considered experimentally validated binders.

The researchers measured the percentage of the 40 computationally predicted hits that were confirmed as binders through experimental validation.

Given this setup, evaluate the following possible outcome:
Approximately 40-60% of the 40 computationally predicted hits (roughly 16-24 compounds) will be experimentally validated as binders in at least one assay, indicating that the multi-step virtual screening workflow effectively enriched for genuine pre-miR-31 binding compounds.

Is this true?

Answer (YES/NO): NO